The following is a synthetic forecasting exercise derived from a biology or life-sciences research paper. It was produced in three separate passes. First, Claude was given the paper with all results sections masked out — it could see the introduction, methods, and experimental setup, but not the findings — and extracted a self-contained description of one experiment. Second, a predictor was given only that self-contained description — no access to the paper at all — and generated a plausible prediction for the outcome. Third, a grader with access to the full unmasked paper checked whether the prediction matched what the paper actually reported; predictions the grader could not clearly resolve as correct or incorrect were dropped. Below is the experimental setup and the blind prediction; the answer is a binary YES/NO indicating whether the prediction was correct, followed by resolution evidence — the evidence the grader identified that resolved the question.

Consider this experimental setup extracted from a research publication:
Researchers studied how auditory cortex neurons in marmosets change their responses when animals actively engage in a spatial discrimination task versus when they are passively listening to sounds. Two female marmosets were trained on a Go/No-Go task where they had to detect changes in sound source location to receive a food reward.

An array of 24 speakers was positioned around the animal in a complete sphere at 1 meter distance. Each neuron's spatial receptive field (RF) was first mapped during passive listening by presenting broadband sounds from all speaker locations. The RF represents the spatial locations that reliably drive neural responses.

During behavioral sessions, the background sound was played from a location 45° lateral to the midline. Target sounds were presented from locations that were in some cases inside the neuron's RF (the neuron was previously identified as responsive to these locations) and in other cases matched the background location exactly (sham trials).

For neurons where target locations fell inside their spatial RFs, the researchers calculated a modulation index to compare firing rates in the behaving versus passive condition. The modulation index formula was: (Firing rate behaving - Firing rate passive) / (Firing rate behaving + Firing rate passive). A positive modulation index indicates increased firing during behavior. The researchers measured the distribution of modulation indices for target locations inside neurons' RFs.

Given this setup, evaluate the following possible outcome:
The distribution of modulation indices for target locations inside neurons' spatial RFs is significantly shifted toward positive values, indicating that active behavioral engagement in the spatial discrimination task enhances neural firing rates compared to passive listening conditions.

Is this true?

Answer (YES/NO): YES